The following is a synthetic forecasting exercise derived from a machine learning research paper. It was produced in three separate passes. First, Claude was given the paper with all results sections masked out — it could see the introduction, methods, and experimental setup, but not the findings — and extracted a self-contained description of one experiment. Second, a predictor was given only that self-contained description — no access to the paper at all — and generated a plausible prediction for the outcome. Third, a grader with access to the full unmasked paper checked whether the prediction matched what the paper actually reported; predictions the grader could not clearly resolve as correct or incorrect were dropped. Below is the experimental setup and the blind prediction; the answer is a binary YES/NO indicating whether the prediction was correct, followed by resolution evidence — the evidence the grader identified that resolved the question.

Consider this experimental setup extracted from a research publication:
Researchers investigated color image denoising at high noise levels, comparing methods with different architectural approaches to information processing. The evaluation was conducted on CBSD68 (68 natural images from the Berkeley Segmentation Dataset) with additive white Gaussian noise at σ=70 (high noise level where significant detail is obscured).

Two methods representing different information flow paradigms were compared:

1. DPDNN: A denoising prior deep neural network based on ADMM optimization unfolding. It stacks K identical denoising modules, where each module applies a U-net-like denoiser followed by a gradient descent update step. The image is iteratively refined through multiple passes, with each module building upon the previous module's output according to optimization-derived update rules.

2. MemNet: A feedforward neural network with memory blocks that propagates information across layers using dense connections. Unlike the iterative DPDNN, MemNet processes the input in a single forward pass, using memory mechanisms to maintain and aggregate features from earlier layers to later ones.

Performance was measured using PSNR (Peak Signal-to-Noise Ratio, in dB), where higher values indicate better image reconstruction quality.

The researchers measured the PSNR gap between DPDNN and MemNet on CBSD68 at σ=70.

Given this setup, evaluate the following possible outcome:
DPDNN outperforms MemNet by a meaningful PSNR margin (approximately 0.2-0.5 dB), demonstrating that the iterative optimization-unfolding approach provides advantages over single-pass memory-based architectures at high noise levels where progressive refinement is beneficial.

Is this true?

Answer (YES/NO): NO